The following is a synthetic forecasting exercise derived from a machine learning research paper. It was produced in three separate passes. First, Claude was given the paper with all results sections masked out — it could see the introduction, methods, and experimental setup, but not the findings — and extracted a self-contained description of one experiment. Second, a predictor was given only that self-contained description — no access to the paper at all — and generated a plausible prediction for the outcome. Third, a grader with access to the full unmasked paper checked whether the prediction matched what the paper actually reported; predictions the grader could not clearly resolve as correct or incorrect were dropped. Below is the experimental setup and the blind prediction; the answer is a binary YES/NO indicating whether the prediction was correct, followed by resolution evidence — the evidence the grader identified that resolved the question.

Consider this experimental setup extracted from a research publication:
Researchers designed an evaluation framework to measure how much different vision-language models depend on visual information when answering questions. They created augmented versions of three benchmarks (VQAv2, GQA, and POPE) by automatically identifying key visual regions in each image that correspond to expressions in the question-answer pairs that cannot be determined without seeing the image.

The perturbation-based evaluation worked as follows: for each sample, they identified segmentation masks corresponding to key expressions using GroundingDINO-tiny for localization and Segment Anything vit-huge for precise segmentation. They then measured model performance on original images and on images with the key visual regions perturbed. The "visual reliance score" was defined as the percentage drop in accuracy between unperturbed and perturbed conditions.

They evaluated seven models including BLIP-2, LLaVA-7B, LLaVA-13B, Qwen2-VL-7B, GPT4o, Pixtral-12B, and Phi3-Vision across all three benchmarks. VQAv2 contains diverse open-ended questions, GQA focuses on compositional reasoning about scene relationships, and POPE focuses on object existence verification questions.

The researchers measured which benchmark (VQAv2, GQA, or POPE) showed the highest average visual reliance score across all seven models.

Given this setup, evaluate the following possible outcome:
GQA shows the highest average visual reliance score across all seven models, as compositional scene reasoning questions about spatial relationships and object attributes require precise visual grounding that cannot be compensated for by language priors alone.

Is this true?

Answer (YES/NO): NO